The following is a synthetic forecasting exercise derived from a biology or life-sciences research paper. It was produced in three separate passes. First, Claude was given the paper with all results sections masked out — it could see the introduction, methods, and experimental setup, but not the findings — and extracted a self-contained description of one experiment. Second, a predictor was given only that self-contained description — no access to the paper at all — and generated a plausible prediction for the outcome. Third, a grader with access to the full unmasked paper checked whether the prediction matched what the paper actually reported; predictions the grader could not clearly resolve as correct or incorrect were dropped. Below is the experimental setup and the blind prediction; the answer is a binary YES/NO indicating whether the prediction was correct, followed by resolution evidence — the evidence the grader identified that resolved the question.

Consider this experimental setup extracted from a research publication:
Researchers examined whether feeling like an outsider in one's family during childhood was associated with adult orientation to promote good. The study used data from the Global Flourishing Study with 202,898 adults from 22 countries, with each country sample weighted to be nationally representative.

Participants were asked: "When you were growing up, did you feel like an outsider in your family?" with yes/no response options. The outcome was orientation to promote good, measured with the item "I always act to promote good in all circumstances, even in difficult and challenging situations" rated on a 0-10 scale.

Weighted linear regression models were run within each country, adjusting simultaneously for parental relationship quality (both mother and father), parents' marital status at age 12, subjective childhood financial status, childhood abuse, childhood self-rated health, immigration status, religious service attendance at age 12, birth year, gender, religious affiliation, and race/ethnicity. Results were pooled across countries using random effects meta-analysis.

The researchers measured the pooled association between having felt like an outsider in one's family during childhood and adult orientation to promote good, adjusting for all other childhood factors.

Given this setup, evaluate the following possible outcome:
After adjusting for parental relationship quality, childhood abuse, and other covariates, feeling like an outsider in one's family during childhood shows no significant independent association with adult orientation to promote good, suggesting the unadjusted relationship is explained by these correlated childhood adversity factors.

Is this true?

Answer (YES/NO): NO